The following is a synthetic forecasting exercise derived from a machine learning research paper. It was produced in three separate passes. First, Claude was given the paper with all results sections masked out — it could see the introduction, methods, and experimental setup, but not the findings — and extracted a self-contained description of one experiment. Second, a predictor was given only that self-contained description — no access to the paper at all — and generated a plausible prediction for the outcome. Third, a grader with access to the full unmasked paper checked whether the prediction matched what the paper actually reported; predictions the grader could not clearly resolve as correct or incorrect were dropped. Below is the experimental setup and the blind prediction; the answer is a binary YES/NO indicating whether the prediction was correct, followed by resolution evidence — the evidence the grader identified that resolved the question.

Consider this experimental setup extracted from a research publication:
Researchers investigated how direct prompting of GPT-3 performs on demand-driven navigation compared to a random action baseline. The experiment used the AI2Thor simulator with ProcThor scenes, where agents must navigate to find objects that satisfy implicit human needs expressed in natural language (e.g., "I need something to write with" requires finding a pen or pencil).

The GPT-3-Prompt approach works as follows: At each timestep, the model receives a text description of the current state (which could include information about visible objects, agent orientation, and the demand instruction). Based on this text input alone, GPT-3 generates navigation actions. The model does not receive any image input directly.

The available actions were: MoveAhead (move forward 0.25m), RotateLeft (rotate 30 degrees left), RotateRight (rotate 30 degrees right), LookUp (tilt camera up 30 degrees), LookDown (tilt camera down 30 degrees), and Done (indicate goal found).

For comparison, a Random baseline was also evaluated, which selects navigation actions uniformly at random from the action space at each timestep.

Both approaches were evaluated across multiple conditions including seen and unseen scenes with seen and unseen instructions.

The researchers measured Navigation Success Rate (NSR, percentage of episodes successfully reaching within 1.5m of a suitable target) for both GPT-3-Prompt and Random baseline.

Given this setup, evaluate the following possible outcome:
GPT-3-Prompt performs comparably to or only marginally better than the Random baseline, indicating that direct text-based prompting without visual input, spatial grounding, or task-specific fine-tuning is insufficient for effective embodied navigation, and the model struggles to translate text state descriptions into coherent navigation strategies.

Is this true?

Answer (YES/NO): NO